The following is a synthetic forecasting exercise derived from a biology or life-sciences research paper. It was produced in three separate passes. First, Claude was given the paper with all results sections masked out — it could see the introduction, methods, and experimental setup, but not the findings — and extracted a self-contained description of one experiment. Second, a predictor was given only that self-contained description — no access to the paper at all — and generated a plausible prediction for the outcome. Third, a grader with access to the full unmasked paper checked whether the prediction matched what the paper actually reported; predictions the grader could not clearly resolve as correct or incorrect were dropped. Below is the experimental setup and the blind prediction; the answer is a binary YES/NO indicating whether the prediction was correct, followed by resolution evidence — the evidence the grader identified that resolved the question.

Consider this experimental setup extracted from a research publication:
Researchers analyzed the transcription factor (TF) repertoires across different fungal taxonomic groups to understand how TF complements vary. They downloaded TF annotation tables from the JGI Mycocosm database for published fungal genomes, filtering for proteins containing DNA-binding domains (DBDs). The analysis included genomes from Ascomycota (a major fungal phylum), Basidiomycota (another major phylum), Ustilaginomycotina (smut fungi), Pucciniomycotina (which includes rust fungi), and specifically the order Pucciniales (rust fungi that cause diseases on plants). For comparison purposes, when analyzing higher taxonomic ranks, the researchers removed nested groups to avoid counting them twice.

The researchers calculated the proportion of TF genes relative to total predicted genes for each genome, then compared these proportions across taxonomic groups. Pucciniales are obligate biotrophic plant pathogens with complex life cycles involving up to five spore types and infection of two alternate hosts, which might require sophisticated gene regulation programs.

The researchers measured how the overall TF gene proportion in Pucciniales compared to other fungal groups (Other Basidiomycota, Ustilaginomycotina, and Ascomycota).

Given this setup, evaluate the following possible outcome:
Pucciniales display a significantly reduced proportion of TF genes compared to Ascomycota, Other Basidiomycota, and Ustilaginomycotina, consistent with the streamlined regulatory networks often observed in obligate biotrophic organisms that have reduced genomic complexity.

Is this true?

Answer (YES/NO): NO